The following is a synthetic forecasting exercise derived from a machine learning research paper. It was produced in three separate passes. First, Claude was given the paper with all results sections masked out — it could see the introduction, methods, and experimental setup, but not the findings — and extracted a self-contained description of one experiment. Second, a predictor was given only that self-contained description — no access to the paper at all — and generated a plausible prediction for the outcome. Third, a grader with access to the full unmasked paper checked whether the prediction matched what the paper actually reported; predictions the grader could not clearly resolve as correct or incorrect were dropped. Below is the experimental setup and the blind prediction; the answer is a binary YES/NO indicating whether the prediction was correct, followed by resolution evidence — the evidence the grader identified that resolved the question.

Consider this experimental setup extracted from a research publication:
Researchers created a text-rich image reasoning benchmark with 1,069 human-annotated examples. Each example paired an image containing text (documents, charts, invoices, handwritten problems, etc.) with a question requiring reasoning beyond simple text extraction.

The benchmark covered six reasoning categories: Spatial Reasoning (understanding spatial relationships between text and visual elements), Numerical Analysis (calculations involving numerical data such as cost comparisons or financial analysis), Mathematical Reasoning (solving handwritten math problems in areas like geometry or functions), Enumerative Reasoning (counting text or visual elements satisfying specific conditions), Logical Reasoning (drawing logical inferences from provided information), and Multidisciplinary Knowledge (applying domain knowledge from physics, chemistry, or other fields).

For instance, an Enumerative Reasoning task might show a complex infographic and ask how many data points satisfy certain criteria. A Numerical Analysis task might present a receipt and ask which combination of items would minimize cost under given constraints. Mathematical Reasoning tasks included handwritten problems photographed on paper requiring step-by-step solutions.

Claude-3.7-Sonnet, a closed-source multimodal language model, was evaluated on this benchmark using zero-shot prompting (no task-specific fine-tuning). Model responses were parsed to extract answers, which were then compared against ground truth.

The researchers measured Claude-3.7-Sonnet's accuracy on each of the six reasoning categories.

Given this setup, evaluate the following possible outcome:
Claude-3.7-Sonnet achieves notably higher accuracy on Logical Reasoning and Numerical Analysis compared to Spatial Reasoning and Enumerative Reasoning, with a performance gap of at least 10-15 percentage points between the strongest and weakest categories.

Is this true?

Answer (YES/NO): NO